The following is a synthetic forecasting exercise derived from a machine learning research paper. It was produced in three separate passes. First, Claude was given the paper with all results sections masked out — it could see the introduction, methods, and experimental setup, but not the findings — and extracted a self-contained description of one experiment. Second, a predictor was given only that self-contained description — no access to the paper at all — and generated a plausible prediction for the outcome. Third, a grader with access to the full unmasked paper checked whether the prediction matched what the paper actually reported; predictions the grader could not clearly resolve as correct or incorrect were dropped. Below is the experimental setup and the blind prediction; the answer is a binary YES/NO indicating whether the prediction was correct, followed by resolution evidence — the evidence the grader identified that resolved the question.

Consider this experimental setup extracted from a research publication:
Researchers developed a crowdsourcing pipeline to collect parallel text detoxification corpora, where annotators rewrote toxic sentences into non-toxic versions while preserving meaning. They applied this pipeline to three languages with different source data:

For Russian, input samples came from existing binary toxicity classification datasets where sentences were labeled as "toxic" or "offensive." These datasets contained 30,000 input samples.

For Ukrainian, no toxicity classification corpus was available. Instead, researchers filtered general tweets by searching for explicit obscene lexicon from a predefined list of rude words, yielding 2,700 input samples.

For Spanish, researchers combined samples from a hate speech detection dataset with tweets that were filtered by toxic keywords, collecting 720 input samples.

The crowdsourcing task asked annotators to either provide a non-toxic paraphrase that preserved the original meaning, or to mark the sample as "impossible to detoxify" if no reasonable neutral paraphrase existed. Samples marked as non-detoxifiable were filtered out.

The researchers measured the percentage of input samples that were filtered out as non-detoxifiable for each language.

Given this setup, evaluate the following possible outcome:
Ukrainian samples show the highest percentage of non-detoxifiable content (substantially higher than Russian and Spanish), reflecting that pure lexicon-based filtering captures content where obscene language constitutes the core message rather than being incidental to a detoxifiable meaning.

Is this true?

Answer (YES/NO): NO